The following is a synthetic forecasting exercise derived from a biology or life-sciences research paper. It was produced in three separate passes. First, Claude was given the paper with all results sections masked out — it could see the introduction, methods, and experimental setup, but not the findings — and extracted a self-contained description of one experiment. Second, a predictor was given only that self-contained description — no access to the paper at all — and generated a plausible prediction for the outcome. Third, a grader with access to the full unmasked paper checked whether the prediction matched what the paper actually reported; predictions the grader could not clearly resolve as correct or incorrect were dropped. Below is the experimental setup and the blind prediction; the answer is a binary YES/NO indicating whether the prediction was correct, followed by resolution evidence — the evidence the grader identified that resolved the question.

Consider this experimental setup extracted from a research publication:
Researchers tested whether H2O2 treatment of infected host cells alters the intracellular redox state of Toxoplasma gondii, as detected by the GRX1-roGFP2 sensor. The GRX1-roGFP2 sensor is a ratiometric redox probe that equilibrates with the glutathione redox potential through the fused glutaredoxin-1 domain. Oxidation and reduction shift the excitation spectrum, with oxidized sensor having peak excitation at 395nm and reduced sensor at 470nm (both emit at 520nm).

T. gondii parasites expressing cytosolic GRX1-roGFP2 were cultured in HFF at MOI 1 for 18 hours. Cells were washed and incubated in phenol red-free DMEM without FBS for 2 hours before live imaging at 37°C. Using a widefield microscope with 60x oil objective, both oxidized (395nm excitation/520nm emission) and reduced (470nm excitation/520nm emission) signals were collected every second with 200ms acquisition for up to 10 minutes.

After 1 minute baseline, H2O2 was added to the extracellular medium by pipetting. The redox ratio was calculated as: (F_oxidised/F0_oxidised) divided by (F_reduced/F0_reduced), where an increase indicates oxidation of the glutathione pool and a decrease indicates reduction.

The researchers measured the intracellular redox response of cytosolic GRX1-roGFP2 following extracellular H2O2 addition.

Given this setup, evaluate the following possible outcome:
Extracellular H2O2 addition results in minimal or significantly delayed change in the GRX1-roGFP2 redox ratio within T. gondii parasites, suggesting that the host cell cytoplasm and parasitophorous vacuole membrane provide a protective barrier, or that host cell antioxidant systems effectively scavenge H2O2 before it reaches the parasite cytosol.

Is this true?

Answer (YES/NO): NO